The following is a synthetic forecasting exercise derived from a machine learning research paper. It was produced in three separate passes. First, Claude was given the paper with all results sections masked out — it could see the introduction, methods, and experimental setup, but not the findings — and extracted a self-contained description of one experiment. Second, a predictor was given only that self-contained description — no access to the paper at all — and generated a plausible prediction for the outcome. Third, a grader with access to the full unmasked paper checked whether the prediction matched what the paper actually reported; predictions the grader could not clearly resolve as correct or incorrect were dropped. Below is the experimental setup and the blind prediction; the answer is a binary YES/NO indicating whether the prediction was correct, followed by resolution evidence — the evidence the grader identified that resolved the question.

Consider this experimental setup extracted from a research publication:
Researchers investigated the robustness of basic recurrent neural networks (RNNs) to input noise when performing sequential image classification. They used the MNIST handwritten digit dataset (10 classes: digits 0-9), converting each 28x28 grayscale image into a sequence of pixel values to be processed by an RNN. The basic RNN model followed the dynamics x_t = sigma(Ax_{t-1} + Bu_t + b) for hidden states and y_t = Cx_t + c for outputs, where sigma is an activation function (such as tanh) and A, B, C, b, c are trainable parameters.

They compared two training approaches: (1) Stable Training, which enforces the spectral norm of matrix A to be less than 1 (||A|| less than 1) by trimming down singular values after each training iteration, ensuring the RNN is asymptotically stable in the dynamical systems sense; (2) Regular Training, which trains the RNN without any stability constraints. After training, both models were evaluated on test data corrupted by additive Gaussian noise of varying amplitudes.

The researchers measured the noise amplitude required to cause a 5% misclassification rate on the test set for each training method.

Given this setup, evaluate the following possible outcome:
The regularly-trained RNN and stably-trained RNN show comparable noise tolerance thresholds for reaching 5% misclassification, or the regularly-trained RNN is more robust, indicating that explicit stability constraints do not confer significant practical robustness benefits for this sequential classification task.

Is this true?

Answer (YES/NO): YES